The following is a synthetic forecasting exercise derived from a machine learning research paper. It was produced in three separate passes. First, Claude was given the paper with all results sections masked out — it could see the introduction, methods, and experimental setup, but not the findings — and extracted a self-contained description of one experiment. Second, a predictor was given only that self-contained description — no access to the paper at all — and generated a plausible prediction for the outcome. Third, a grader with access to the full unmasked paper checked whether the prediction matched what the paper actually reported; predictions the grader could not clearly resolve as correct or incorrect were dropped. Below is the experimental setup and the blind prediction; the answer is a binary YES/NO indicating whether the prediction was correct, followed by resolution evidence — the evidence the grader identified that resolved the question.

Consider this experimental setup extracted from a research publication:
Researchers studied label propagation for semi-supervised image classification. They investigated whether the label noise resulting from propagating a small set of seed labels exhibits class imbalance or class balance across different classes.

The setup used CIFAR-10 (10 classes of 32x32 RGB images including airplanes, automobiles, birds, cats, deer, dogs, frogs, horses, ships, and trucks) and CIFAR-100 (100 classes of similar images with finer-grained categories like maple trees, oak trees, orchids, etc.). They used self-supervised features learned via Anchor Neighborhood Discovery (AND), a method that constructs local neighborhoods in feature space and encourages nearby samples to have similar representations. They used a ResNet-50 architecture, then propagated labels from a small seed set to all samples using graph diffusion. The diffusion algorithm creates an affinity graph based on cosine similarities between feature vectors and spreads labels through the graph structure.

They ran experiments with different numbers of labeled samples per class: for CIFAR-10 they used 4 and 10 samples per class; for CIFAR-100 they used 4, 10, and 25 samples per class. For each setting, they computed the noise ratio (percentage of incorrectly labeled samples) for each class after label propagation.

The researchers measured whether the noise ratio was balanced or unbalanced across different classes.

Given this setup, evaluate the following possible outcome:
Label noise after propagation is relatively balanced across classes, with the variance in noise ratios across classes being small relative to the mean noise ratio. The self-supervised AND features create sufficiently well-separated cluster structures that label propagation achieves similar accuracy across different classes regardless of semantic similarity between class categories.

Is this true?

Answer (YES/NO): NO